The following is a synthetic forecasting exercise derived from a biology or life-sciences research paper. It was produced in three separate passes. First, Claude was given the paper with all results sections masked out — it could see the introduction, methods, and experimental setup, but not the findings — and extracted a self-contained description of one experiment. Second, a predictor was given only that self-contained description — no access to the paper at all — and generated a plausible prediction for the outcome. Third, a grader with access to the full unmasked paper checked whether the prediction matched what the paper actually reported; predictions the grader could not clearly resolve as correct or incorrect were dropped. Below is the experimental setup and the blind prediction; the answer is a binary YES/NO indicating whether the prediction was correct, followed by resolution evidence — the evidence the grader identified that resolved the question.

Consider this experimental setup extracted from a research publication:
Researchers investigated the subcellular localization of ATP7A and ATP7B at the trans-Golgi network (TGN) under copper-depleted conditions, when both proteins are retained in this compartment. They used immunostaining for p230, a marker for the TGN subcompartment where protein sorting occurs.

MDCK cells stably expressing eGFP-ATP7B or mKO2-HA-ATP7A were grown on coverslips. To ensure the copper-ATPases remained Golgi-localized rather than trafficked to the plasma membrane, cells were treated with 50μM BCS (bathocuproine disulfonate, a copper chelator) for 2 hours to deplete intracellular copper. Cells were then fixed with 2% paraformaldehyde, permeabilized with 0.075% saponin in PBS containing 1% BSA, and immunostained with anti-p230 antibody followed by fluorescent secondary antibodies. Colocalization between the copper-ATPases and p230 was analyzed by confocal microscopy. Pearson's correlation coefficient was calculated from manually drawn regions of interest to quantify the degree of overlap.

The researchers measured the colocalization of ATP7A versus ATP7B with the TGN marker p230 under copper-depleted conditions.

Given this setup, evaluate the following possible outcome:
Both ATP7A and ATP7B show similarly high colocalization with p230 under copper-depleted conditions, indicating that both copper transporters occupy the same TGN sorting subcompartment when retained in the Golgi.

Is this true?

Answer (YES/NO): YES